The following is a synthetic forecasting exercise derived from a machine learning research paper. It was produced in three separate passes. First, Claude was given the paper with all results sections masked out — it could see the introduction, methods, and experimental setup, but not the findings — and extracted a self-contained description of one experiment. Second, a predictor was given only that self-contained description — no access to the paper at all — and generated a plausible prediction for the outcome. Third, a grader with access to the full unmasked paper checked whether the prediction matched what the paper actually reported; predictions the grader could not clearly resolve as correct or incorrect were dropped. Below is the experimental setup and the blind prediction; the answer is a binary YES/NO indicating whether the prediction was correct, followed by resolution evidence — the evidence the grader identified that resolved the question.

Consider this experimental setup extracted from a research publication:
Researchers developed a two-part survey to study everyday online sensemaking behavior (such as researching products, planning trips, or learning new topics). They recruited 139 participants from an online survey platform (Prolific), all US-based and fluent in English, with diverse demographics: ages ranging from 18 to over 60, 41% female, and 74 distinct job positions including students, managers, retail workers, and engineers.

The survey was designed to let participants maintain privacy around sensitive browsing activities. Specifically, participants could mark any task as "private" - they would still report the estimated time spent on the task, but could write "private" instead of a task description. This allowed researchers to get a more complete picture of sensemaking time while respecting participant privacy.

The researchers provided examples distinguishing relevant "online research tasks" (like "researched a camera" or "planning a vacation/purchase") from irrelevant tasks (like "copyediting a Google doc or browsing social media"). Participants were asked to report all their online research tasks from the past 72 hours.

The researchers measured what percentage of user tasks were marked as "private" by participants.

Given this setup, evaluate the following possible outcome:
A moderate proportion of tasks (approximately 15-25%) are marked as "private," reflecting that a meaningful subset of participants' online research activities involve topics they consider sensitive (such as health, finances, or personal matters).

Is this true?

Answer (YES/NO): NO